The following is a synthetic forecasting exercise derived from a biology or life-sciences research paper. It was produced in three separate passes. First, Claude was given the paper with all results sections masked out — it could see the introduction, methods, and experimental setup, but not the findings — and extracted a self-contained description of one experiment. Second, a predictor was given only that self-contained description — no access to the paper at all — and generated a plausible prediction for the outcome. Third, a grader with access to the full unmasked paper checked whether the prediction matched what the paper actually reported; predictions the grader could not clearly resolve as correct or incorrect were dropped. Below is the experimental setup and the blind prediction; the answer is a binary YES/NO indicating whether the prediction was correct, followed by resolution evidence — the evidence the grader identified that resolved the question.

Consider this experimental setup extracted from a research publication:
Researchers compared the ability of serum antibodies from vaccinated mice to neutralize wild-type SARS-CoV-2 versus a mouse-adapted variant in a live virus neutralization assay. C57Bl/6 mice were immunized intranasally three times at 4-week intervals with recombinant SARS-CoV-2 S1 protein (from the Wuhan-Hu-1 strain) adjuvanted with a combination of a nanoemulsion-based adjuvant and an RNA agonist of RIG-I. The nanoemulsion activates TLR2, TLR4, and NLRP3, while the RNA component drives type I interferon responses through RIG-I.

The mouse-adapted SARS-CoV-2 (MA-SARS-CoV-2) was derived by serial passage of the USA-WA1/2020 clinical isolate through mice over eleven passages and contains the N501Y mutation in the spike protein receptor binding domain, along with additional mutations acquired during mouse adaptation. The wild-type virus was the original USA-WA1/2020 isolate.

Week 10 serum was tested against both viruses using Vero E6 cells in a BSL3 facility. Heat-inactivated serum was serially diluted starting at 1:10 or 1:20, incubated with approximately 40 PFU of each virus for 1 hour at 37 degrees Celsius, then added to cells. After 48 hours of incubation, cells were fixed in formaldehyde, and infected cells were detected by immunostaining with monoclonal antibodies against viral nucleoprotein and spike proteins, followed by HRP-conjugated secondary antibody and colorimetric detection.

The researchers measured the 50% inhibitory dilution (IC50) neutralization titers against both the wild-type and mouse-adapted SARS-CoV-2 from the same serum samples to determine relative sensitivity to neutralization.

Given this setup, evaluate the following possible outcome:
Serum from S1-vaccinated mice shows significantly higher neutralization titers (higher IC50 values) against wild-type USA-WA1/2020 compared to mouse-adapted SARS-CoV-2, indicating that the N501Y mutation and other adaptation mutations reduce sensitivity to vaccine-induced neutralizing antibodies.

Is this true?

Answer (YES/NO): NO